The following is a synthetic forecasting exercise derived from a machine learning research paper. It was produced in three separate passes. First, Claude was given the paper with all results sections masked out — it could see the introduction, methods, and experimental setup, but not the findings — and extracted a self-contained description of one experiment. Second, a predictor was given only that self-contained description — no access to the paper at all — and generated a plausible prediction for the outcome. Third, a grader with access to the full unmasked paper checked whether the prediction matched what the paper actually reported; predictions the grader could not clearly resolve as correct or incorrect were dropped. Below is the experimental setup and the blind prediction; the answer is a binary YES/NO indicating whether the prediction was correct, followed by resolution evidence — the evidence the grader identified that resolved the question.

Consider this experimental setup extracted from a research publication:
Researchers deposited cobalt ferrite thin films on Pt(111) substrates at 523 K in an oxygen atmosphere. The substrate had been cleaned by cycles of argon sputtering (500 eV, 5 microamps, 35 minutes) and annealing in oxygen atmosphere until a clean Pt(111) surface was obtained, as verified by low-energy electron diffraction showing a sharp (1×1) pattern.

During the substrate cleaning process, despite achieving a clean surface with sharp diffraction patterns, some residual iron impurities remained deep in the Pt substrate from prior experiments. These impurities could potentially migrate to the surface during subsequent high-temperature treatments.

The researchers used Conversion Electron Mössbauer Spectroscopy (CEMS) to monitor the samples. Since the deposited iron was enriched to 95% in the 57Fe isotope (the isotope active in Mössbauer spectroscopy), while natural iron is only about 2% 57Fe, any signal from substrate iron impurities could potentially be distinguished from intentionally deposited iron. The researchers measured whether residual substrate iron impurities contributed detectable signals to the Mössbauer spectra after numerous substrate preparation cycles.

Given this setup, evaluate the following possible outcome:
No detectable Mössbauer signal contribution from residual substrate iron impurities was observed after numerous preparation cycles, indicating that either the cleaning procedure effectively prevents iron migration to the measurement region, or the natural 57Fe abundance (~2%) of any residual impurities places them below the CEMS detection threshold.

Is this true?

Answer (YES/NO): NO